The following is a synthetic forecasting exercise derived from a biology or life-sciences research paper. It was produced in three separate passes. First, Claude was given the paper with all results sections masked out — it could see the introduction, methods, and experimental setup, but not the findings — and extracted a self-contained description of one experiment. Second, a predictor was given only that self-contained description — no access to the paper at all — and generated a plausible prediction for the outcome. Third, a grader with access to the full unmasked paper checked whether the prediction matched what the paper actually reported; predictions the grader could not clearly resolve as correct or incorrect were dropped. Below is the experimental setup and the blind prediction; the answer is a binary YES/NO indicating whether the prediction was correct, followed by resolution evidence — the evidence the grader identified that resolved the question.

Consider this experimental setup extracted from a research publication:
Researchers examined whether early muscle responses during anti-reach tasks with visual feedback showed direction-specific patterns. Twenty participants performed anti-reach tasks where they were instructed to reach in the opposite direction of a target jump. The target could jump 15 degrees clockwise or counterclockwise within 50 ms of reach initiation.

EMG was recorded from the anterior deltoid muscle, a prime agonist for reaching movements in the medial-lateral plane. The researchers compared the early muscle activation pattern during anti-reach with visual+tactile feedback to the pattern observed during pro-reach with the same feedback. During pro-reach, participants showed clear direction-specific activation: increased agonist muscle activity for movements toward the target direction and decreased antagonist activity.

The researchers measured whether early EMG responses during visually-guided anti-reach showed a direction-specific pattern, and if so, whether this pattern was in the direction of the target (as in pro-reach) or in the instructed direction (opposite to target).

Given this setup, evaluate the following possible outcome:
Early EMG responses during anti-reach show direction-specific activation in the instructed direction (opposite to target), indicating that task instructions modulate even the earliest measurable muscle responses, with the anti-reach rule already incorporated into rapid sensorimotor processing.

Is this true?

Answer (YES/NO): NO